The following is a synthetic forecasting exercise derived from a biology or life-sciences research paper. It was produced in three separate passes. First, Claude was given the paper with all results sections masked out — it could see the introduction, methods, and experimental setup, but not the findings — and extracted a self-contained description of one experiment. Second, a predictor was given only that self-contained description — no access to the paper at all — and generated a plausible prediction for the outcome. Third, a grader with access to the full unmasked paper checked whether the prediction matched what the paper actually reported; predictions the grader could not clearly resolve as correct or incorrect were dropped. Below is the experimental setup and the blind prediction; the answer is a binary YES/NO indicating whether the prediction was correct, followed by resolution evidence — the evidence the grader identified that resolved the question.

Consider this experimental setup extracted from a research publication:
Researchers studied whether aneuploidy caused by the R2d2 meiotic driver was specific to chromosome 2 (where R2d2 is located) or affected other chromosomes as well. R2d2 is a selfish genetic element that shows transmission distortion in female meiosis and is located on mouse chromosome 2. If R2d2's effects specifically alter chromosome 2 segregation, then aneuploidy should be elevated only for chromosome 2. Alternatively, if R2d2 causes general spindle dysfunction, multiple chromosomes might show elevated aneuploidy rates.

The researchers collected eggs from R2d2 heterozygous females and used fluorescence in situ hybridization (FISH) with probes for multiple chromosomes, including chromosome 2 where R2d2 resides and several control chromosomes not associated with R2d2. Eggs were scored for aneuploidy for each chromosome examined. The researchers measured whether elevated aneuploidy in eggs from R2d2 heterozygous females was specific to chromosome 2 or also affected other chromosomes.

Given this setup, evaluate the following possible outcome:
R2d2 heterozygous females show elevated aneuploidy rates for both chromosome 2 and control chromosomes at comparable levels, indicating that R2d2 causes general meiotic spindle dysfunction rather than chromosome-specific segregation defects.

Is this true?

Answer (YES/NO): NO